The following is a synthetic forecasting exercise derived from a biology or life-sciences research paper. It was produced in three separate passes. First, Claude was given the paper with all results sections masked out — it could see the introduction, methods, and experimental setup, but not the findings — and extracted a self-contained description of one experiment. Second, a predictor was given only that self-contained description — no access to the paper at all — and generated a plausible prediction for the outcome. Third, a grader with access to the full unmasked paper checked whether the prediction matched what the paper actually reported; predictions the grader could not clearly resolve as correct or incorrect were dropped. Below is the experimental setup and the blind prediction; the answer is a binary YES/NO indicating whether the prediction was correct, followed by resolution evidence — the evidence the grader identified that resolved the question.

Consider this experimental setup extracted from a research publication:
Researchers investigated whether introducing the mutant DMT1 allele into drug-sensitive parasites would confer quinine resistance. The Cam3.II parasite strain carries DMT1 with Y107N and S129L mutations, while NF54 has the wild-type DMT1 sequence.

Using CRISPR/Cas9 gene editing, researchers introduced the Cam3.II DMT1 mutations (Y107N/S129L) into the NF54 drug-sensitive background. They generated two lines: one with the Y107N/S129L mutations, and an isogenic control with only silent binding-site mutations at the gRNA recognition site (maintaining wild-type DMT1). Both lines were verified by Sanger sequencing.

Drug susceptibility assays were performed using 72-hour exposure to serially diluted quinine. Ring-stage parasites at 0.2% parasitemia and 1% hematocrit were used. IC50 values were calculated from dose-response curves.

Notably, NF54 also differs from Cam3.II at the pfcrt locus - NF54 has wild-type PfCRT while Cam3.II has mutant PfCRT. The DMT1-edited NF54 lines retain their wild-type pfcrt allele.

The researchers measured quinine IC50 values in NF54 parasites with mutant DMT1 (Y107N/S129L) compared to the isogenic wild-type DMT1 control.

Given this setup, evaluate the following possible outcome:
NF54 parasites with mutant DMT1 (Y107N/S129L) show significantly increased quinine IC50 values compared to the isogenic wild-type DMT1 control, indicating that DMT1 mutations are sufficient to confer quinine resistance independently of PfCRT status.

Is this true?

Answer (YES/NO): NO